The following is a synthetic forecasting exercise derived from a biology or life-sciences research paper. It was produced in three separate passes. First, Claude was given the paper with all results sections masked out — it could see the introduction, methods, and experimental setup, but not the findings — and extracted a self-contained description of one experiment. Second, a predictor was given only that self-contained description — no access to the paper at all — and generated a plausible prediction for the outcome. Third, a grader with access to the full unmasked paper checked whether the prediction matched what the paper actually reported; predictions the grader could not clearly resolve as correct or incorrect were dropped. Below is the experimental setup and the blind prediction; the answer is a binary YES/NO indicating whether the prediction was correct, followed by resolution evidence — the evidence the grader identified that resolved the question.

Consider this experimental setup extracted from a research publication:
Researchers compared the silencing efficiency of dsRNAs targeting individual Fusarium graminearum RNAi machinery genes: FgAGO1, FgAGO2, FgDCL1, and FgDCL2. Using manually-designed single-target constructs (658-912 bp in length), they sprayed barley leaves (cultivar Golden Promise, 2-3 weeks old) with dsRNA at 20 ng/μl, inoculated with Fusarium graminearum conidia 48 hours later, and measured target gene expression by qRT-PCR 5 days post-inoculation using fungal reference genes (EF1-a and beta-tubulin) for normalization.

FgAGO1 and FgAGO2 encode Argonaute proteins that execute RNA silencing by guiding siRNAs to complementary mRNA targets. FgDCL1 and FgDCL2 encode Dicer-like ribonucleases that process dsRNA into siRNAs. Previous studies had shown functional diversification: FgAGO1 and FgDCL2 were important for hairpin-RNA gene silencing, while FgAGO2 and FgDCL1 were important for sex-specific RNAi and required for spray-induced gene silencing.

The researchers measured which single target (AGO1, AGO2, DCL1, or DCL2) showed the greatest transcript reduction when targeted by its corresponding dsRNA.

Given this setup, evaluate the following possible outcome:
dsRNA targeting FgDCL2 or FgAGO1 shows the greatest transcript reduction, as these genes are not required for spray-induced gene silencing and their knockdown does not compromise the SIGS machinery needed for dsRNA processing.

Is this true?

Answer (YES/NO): NO